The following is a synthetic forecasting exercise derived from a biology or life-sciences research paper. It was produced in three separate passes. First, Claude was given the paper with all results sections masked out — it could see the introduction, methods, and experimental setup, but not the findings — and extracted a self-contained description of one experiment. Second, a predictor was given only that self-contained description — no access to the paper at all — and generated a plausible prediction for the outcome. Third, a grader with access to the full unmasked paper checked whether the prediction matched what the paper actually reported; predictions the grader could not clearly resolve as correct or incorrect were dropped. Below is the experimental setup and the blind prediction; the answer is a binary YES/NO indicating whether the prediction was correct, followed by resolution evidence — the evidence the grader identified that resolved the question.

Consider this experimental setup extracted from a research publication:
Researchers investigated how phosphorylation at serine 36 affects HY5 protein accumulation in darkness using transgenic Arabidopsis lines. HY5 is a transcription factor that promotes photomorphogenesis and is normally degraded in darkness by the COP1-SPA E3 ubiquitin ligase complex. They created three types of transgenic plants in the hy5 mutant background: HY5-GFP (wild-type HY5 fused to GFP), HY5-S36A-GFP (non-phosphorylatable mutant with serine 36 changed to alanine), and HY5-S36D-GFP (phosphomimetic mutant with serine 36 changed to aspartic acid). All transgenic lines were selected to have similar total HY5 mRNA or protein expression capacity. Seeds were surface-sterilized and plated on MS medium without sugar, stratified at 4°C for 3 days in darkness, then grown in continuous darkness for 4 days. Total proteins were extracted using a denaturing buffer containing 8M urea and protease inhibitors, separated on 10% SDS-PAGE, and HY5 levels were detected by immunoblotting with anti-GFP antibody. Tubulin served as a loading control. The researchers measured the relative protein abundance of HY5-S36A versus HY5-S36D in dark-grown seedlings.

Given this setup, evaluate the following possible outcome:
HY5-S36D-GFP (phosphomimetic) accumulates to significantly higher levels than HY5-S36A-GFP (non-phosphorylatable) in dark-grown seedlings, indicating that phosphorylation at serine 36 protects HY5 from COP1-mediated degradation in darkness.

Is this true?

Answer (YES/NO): YES